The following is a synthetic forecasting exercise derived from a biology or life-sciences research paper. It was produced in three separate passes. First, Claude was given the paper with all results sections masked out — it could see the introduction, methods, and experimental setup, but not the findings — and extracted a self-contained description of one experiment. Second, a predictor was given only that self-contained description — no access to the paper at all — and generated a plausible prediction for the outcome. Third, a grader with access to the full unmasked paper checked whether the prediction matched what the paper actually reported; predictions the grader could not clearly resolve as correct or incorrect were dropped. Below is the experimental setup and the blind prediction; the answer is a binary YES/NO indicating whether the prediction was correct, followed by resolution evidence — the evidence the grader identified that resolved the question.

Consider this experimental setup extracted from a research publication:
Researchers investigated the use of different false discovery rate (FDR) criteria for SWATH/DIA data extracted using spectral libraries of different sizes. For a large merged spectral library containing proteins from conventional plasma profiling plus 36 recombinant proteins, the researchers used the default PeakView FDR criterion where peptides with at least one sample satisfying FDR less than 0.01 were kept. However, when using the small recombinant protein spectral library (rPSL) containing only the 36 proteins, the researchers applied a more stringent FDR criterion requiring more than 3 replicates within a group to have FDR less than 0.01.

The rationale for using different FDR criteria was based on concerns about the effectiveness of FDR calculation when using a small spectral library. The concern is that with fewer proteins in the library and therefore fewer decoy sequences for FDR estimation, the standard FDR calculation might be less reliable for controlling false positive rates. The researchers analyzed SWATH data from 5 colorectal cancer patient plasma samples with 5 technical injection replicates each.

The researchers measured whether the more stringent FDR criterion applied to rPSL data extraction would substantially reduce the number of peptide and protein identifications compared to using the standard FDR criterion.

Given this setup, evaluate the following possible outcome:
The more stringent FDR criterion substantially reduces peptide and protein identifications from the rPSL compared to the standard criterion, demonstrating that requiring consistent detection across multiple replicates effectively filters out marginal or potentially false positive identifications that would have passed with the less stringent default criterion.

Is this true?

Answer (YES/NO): NO